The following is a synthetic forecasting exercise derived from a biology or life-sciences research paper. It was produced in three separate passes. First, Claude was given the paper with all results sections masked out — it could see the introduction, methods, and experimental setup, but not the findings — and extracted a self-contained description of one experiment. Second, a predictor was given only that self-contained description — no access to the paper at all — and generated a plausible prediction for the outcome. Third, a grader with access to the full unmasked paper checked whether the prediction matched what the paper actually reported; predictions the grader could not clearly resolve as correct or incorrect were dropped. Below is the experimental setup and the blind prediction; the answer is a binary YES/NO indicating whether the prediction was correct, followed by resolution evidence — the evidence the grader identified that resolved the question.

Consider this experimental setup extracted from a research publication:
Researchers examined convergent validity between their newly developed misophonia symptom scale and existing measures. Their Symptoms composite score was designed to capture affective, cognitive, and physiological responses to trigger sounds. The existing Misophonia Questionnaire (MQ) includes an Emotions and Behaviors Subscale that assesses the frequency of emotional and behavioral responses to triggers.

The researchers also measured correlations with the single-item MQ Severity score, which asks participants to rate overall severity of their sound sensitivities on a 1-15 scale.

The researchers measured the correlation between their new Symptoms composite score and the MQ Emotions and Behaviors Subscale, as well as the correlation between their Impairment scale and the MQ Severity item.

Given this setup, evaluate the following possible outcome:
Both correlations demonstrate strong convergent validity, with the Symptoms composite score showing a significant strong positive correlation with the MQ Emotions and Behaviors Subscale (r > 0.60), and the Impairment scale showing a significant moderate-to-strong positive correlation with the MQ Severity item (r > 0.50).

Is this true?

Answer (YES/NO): YES